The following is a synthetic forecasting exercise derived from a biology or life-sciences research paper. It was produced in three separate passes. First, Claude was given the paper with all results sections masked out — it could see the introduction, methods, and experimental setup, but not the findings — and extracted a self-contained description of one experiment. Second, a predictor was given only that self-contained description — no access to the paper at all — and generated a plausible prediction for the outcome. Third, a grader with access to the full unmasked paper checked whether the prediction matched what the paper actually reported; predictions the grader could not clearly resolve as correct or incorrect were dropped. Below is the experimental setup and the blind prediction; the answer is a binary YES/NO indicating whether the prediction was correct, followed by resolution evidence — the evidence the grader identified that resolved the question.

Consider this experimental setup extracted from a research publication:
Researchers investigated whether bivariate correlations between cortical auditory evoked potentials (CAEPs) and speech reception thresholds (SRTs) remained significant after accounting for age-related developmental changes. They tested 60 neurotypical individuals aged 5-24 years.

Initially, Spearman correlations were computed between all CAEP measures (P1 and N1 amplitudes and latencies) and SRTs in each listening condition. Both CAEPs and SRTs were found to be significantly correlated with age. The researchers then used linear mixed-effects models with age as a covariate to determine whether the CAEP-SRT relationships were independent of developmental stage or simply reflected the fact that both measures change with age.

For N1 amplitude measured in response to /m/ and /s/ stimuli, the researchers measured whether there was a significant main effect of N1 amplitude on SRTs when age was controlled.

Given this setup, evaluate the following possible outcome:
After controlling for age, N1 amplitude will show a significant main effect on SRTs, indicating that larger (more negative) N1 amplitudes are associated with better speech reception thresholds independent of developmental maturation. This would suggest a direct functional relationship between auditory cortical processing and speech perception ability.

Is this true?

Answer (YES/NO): NO